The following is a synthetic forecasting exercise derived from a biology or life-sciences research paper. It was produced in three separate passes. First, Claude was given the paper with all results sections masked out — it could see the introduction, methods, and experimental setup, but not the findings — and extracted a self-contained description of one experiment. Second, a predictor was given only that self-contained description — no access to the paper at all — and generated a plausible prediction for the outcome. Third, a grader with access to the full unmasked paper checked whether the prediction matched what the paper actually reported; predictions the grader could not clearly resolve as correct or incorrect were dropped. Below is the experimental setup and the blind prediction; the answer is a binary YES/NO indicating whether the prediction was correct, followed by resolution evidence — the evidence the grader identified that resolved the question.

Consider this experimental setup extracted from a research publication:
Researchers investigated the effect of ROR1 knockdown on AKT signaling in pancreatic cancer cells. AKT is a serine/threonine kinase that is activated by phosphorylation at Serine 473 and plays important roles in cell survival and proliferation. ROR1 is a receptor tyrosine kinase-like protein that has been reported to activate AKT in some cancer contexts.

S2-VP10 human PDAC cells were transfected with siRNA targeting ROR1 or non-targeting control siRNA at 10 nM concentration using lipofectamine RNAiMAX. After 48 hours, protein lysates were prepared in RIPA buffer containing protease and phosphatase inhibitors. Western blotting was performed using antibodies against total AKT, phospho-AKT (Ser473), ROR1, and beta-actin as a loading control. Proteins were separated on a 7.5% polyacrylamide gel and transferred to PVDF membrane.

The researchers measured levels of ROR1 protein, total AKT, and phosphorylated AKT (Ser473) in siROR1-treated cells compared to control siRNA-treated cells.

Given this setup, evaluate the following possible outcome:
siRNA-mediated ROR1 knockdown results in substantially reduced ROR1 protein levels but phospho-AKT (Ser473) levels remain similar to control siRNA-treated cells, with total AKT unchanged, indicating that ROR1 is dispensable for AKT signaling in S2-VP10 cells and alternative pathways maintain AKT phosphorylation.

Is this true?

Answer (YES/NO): NO